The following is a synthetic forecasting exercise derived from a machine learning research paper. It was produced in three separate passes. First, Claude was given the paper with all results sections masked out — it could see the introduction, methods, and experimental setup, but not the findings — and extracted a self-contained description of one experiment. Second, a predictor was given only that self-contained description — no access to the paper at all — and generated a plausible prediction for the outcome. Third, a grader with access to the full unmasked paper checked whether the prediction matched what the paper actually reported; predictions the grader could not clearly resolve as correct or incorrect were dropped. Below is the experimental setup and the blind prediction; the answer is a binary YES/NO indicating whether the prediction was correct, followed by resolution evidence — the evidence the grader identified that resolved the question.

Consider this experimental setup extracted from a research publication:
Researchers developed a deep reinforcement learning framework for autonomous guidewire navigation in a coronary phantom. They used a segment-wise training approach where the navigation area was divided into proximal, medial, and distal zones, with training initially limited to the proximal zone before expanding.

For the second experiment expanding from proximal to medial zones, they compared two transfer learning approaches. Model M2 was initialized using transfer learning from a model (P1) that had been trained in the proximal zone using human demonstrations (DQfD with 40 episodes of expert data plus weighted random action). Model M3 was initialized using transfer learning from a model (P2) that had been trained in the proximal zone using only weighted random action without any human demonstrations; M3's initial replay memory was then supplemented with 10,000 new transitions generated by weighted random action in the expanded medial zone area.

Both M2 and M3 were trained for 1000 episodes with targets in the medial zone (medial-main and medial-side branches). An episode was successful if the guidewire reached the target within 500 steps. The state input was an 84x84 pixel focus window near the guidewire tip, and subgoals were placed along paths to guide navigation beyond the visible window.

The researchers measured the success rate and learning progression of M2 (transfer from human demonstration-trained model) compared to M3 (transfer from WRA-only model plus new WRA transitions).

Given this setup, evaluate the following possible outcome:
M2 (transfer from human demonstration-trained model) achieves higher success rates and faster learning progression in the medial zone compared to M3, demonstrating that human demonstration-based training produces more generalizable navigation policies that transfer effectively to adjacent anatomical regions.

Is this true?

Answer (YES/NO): NO